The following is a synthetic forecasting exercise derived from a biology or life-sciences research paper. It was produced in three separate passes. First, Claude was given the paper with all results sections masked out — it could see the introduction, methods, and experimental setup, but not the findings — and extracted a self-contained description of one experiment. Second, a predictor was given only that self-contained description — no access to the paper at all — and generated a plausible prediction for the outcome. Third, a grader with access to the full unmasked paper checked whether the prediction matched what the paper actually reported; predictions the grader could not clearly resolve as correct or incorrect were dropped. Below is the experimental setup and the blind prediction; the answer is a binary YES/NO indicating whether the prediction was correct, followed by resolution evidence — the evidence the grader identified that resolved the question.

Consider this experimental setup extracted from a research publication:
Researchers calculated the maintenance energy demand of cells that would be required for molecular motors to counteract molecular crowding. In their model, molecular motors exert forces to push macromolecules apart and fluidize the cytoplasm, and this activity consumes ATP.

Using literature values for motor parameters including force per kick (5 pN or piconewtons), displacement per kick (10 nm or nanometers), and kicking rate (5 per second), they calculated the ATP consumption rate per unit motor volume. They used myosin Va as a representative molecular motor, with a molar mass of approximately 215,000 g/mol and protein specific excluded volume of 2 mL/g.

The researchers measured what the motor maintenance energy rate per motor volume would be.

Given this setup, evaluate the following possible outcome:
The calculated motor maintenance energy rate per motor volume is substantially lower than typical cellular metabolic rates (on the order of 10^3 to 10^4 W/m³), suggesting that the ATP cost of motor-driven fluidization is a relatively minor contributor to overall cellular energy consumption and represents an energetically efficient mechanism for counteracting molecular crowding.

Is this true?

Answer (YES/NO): NO